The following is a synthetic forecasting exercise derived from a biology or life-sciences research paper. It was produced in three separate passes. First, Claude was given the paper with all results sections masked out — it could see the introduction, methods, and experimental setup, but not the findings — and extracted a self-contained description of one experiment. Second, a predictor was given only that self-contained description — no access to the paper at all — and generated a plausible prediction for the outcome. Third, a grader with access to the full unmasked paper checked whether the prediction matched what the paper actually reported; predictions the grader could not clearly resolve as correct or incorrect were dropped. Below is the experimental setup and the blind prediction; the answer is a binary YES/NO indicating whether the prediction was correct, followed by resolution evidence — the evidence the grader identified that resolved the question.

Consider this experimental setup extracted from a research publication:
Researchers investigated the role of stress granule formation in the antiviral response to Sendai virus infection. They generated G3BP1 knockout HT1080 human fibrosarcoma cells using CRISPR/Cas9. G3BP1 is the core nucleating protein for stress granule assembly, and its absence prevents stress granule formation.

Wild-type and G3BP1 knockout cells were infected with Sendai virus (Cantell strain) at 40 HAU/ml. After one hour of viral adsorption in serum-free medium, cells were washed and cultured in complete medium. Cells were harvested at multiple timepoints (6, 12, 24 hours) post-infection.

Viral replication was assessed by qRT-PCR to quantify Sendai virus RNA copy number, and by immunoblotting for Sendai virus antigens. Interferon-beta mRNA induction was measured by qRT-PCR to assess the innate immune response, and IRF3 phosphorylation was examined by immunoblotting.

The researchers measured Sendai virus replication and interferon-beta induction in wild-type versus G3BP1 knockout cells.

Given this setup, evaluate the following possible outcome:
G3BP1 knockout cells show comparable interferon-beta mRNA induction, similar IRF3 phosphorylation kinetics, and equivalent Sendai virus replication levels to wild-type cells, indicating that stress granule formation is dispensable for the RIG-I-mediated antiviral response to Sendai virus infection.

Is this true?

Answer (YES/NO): NO